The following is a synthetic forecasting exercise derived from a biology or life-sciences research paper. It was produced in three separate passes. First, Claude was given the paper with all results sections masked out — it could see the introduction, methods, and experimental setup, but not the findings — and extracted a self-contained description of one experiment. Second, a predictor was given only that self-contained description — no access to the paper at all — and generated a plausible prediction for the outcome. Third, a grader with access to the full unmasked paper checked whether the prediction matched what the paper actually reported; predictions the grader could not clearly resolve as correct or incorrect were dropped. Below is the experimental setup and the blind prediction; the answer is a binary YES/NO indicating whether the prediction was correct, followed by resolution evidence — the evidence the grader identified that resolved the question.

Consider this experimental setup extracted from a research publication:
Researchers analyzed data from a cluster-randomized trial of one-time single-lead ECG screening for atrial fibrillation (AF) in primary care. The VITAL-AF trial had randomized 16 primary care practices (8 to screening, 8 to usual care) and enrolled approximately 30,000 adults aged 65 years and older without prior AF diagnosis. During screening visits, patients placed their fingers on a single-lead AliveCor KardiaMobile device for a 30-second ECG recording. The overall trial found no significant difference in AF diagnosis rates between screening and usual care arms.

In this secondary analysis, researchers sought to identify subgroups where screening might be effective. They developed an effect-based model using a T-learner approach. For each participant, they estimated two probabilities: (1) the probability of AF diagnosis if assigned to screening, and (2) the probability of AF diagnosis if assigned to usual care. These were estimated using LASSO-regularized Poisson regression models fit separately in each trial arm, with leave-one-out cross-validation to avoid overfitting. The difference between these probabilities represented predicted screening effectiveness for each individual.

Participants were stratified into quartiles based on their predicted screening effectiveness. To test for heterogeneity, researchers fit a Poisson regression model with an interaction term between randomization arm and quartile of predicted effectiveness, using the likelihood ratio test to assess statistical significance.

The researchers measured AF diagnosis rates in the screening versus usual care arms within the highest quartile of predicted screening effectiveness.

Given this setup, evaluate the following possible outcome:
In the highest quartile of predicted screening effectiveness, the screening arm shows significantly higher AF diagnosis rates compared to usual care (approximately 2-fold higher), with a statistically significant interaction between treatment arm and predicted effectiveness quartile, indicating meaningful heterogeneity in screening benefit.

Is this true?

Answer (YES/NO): NO